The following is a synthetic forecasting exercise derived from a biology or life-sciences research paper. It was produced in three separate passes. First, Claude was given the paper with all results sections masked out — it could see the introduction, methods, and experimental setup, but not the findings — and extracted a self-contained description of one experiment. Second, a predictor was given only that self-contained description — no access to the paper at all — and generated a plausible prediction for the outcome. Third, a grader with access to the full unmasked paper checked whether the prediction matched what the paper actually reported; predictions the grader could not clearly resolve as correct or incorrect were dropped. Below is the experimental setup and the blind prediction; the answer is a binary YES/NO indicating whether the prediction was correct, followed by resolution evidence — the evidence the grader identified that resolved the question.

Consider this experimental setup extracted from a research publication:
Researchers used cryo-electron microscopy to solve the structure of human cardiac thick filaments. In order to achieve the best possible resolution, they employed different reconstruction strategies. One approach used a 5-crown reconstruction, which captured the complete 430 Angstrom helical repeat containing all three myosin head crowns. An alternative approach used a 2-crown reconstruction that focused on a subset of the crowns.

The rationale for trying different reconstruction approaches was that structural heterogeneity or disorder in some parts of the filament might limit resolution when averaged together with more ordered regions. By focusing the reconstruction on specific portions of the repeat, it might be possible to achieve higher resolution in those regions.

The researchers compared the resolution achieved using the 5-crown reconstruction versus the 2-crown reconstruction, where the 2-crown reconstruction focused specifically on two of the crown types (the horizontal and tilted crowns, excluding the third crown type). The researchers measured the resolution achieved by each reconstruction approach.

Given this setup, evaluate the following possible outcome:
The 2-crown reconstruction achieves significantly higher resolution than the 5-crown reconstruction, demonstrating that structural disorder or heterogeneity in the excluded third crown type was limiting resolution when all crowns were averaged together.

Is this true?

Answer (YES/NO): YES